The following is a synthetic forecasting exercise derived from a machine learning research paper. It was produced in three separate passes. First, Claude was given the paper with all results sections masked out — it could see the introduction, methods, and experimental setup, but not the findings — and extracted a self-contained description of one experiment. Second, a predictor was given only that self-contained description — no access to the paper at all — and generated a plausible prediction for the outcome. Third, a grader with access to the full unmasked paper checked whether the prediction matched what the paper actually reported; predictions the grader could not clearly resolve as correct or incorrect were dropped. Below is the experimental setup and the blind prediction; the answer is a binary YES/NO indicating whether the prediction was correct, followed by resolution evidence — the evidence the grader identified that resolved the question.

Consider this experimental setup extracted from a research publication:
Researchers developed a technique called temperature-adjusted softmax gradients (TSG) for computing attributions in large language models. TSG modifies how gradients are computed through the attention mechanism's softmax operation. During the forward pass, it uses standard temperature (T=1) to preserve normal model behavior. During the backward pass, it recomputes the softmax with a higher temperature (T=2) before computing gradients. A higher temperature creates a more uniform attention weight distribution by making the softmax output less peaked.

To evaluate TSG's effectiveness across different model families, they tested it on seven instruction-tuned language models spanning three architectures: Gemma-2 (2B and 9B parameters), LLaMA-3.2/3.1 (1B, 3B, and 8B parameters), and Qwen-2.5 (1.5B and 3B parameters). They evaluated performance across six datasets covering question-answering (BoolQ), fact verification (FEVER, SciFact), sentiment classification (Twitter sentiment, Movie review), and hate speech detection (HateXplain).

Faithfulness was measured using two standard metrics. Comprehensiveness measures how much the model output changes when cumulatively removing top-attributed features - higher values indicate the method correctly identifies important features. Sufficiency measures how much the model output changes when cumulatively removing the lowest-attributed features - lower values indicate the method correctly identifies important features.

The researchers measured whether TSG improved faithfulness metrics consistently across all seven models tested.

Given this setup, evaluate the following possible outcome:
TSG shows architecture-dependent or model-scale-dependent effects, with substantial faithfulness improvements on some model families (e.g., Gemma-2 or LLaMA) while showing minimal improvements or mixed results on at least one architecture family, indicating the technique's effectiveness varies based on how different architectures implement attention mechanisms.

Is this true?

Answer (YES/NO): YES